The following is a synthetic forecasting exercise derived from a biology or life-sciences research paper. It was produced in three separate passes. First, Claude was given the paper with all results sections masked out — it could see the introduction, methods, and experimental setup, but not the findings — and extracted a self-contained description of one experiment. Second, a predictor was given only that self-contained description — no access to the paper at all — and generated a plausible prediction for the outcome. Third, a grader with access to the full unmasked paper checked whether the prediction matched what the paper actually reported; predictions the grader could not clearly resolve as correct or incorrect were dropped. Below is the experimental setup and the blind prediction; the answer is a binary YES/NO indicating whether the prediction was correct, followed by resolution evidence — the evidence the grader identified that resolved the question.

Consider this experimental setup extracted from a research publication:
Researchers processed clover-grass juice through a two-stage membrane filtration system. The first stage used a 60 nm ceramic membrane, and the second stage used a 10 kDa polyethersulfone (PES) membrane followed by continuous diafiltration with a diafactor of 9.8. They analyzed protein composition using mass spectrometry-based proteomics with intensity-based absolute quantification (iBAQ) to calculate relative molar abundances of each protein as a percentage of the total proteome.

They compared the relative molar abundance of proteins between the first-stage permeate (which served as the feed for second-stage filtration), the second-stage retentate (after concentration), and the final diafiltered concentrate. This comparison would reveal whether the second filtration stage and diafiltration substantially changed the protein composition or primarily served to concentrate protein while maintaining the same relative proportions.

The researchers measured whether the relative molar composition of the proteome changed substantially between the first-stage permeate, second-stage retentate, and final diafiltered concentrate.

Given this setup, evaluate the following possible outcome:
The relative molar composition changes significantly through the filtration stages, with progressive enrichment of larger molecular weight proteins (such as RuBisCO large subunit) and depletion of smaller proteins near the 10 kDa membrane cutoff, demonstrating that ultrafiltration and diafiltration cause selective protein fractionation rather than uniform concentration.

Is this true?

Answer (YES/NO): NO